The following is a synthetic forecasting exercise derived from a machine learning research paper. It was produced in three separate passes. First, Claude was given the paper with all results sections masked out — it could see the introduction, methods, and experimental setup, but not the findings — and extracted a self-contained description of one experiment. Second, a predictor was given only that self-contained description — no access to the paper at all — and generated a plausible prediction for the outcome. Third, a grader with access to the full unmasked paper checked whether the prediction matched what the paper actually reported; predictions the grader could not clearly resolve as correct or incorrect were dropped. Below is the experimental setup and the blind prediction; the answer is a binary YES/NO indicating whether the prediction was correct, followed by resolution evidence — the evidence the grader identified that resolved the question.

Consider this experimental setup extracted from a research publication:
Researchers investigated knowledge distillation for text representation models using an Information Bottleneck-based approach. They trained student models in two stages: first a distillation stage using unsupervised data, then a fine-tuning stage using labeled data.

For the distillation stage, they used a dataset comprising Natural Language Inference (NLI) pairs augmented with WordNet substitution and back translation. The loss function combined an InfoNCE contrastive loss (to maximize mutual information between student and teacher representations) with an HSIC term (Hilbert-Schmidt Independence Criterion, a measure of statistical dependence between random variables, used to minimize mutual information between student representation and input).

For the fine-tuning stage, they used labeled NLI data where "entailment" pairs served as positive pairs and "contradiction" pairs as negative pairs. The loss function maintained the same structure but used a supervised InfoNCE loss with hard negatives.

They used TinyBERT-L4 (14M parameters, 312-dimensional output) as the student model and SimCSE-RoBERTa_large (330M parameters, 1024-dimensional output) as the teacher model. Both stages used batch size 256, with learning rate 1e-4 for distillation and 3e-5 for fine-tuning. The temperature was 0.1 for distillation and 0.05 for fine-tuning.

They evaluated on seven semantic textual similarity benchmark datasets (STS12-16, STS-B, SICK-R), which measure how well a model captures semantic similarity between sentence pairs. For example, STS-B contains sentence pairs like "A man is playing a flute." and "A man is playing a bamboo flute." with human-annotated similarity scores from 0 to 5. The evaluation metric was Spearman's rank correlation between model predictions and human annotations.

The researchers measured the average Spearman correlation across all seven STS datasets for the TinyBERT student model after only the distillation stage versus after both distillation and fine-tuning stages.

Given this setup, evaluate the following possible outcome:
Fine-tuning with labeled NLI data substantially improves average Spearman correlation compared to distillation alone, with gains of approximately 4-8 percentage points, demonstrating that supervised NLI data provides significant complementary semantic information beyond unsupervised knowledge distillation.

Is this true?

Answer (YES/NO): NO